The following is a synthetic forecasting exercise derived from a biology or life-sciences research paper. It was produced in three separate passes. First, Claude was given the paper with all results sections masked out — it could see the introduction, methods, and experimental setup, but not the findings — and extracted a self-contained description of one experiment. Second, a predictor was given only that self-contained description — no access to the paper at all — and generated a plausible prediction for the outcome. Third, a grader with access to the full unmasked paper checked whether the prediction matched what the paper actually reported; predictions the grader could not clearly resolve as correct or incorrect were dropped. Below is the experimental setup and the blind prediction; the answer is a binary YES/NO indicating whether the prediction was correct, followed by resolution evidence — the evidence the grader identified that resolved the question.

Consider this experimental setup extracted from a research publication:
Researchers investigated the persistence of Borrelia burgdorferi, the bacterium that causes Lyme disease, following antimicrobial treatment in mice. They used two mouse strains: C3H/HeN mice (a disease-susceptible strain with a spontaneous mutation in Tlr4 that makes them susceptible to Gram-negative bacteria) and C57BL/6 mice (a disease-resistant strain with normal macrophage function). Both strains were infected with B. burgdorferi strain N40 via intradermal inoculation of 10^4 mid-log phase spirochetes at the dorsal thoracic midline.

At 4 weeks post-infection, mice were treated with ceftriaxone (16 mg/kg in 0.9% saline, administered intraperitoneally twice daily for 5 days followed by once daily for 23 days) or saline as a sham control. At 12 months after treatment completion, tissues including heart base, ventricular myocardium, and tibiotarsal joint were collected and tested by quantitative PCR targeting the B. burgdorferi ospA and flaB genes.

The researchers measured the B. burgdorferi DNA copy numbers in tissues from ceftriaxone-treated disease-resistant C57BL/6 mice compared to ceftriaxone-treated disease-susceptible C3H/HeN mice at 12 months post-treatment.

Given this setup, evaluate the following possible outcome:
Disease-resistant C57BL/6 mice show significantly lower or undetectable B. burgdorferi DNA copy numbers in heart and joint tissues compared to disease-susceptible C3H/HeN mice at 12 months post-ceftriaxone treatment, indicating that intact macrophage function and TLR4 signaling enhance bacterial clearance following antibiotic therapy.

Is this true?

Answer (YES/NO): NO